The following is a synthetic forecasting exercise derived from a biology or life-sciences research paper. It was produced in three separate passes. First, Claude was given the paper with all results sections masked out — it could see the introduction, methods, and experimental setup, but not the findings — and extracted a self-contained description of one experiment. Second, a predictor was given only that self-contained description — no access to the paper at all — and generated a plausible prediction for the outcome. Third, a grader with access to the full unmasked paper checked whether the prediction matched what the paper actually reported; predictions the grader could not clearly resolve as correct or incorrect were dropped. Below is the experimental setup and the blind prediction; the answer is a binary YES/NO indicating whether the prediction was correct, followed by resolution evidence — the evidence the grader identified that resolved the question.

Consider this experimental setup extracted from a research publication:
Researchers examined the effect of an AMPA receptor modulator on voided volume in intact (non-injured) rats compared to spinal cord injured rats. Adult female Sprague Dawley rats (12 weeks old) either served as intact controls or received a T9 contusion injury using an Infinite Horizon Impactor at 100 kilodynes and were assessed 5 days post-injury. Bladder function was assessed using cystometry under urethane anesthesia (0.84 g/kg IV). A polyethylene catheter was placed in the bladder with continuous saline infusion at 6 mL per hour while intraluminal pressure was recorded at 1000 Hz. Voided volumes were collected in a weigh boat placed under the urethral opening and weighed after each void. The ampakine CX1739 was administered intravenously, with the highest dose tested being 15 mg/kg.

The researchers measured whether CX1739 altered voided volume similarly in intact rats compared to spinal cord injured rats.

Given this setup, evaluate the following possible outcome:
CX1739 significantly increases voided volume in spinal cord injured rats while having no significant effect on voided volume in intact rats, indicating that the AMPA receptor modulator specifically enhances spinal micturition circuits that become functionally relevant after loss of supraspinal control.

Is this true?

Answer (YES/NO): NO